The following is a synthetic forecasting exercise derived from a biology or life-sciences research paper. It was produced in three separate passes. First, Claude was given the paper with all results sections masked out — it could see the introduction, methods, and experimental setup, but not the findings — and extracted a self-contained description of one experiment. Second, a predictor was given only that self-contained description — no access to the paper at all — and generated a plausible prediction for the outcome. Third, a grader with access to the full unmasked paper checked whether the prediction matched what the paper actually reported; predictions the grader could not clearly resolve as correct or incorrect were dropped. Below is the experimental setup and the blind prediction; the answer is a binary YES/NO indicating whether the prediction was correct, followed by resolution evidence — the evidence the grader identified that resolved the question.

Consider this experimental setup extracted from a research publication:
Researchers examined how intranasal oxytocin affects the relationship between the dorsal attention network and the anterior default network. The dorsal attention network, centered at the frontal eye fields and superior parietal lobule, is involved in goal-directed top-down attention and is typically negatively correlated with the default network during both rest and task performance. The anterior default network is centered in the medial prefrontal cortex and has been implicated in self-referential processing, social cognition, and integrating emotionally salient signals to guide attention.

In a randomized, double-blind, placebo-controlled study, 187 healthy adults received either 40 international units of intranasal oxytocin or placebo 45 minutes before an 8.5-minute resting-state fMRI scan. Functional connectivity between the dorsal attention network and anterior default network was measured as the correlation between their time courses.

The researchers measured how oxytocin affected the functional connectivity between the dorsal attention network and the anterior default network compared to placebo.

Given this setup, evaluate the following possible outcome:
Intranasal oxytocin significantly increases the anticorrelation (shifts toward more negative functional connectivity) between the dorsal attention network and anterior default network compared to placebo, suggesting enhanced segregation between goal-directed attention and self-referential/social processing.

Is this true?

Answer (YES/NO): YES